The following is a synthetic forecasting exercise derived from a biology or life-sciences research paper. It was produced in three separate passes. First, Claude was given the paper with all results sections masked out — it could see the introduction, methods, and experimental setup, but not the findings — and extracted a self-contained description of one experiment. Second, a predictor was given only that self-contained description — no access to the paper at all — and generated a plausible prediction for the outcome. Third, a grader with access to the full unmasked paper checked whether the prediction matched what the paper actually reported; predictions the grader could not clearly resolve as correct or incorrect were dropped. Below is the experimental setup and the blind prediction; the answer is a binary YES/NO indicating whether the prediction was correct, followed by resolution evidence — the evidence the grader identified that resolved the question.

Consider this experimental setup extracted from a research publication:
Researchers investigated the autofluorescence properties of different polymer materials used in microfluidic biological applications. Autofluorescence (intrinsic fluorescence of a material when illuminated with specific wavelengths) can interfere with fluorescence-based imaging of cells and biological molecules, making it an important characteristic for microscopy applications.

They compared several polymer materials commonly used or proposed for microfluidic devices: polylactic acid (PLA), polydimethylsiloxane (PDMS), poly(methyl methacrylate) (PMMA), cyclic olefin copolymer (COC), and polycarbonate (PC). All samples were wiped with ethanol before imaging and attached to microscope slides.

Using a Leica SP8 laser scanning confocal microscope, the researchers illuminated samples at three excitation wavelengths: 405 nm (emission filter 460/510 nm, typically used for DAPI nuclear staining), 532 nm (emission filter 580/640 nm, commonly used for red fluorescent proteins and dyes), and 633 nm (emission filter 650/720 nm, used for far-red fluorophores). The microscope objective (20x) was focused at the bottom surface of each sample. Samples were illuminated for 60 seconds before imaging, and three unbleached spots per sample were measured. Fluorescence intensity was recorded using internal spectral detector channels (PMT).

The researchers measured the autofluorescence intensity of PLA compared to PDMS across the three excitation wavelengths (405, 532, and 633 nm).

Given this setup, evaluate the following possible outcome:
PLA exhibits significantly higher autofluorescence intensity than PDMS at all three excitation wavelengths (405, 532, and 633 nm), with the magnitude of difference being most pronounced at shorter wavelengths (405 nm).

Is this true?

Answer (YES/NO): NO